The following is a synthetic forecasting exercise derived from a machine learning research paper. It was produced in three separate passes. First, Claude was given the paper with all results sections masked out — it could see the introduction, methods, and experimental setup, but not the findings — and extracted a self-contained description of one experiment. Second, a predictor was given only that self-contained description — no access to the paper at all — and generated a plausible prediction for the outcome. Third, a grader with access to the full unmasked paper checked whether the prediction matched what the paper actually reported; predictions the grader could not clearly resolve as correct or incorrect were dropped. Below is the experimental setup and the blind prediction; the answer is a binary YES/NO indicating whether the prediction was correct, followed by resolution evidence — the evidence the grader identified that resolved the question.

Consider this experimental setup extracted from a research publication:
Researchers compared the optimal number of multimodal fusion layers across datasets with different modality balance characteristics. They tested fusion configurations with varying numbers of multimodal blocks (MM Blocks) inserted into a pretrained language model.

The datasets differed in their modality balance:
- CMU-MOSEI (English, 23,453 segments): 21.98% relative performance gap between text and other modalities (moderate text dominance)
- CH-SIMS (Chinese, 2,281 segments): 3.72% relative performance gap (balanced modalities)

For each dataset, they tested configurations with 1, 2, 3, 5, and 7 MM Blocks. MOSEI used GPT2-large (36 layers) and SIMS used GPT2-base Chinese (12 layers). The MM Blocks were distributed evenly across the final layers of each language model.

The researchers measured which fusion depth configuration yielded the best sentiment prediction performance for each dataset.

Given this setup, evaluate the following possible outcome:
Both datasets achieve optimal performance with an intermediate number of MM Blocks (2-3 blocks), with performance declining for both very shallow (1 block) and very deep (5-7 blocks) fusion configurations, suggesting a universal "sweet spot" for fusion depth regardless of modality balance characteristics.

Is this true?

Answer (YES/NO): NO